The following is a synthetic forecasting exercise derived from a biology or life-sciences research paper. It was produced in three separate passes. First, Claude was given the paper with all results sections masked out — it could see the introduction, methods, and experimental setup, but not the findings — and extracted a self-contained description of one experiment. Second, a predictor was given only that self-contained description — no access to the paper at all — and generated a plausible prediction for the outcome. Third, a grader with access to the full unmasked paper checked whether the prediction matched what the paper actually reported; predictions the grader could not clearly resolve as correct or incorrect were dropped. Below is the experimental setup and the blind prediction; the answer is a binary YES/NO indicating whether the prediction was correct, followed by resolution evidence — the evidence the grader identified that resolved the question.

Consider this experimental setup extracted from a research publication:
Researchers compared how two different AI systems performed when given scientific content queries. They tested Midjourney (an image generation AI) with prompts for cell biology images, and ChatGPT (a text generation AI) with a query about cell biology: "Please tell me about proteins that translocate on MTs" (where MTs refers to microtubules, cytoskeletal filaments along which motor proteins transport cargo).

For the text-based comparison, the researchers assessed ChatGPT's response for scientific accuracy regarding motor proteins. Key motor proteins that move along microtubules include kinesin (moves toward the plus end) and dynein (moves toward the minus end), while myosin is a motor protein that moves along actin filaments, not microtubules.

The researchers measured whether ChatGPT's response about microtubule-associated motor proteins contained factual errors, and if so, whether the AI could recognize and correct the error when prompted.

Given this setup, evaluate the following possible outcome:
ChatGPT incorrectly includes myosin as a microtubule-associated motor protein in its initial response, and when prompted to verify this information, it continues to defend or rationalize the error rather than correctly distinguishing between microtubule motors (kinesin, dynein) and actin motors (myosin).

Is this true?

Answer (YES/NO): NO